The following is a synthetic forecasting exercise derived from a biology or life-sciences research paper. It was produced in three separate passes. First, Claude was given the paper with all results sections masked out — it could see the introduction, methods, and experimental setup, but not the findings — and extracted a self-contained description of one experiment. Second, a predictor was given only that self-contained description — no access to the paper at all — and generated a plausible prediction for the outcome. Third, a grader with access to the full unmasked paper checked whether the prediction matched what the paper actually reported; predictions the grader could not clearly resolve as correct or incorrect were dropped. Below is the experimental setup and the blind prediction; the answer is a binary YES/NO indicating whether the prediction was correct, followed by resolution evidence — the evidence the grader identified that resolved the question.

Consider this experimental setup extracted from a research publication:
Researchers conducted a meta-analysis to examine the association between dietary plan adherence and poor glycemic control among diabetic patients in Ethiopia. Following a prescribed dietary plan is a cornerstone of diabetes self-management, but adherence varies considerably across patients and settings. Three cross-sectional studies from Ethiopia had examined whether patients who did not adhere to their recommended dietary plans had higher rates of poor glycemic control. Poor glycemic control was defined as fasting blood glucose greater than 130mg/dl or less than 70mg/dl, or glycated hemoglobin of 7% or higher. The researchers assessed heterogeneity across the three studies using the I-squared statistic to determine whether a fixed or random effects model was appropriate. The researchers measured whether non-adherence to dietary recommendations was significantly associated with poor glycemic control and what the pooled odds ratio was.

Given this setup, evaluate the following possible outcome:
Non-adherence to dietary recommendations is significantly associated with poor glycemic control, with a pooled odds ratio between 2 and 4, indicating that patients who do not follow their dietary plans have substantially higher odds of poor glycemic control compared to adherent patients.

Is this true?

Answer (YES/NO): NO